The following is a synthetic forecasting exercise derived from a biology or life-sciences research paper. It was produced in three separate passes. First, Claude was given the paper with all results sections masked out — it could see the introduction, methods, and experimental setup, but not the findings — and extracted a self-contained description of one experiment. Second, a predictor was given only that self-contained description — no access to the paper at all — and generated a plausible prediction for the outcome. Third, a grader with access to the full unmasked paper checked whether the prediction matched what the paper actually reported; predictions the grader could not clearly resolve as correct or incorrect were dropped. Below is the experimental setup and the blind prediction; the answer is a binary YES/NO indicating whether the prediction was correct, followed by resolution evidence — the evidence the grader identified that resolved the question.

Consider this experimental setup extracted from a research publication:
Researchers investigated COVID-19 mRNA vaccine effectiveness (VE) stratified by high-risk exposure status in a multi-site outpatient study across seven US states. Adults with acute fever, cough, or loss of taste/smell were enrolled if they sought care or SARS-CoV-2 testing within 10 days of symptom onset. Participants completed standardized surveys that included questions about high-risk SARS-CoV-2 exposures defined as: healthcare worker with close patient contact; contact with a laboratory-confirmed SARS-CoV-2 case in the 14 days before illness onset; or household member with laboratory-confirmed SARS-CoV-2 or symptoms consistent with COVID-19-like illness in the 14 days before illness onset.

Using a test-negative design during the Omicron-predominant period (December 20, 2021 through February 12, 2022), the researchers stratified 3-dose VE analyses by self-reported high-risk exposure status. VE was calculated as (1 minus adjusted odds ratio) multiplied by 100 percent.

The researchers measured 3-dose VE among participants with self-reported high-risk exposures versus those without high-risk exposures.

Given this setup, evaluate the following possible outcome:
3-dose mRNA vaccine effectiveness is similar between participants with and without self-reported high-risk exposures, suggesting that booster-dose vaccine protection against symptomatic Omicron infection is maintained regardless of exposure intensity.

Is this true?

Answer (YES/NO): NO